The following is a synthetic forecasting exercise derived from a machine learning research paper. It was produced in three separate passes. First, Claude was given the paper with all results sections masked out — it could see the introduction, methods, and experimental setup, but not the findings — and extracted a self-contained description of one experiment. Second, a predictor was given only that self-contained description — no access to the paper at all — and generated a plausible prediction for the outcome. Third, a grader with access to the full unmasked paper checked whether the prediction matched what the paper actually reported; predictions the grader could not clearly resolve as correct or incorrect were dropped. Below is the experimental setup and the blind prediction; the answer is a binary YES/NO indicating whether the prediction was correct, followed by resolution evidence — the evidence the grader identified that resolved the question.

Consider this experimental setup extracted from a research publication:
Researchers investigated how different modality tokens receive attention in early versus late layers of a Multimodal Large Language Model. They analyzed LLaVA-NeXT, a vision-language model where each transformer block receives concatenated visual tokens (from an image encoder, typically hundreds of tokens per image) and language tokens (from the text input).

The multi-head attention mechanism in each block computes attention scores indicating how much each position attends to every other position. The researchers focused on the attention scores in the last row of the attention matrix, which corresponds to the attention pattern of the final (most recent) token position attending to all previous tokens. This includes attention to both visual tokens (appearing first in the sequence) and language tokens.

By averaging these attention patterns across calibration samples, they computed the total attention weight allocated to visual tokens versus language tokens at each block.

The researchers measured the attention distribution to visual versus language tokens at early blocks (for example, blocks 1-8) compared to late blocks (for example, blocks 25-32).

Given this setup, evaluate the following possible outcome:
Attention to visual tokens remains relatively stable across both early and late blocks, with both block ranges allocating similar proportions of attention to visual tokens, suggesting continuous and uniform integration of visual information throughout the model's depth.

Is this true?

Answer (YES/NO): NO